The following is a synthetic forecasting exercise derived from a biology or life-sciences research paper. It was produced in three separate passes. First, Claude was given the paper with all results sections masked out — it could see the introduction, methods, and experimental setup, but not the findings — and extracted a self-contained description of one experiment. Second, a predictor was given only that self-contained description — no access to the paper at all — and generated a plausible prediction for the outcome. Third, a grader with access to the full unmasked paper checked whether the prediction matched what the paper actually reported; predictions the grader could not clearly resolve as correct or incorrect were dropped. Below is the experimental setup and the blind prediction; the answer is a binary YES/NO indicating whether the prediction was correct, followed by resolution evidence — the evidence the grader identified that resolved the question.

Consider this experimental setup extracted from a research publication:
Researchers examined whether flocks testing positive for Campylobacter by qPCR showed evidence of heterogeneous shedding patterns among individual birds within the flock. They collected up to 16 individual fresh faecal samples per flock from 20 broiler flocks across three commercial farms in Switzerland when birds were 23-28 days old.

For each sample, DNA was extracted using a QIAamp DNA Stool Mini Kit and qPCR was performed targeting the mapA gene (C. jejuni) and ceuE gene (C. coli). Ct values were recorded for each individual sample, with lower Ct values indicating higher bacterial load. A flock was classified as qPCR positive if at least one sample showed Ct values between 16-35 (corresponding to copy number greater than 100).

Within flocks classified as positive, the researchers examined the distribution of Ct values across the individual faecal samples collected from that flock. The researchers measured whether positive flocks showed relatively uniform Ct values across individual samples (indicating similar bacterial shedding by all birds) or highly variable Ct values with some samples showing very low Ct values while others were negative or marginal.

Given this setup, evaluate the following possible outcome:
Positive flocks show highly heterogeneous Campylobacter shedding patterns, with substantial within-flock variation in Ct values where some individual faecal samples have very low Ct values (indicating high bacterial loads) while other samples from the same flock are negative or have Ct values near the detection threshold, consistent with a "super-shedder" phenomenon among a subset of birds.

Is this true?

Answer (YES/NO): NO